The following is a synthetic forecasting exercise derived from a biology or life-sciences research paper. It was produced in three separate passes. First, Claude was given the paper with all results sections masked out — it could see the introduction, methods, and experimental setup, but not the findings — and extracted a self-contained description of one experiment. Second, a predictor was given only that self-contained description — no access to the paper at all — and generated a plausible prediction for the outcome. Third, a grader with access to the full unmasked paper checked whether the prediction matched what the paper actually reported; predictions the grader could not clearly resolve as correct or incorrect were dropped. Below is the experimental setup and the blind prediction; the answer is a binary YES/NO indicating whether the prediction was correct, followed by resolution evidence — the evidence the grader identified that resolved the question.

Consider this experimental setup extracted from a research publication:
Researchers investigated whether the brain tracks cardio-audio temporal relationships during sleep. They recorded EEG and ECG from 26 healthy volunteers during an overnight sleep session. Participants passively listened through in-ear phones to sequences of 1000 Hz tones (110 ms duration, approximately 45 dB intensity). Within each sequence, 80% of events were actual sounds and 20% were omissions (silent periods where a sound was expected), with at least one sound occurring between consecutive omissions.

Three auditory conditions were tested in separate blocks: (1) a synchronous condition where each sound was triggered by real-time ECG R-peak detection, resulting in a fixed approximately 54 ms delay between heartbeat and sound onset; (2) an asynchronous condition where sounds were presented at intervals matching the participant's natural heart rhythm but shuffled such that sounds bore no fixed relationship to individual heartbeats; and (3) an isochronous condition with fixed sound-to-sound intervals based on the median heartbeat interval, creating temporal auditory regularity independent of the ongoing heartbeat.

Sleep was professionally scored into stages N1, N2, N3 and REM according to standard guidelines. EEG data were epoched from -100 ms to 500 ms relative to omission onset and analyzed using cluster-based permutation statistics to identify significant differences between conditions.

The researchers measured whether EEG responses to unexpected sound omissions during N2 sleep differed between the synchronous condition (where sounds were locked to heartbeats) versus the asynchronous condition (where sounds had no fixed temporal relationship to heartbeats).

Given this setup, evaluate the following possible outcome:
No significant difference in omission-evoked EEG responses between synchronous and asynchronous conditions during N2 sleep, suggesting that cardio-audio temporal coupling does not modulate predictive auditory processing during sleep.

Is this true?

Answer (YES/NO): NO